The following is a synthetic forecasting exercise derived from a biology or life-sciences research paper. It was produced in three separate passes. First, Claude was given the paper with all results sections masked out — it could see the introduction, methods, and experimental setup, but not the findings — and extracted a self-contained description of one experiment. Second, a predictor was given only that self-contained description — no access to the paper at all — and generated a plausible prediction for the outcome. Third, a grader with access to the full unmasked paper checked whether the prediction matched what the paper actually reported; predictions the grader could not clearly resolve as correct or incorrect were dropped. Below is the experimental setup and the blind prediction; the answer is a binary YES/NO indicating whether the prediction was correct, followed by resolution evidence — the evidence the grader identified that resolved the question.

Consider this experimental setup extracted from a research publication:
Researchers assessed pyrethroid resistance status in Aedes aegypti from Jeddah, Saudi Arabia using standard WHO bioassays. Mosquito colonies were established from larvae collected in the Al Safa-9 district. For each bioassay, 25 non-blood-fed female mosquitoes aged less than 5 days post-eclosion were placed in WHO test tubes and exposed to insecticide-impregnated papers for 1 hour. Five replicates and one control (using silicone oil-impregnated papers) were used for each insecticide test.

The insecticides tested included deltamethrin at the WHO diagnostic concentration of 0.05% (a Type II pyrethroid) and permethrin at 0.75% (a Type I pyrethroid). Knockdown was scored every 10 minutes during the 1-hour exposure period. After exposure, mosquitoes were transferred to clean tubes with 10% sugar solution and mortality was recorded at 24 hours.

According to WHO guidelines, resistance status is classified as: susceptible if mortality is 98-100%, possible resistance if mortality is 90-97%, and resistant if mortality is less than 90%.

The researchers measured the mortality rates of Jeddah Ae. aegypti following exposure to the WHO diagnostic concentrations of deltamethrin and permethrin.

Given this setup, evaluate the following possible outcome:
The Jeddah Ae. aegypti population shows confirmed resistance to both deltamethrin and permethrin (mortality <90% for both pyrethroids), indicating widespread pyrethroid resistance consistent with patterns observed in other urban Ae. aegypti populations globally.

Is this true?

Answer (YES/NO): YES